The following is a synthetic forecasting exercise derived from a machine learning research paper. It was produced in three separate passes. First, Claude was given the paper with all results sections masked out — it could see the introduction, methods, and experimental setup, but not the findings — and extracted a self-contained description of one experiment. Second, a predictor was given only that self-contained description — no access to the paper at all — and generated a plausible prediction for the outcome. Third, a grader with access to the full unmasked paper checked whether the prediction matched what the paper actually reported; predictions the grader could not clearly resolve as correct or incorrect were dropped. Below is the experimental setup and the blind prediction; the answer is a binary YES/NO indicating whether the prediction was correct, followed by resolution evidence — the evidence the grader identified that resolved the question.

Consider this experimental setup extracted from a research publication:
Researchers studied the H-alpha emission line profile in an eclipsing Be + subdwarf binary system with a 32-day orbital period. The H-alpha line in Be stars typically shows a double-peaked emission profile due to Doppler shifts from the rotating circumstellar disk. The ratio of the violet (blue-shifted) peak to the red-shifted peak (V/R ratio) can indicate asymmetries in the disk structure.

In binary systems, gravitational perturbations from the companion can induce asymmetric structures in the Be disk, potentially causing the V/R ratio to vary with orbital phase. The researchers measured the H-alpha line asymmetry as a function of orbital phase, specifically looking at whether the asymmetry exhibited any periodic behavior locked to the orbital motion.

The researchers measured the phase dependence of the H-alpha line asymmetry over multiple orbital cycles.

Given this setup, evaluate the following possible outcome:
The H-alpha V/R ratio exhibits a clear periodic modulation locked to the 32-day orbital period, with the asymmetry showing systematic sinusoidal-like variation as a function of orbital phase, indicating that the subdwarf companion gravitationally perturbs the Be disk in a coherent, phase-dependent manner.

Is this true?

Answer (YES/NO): YES